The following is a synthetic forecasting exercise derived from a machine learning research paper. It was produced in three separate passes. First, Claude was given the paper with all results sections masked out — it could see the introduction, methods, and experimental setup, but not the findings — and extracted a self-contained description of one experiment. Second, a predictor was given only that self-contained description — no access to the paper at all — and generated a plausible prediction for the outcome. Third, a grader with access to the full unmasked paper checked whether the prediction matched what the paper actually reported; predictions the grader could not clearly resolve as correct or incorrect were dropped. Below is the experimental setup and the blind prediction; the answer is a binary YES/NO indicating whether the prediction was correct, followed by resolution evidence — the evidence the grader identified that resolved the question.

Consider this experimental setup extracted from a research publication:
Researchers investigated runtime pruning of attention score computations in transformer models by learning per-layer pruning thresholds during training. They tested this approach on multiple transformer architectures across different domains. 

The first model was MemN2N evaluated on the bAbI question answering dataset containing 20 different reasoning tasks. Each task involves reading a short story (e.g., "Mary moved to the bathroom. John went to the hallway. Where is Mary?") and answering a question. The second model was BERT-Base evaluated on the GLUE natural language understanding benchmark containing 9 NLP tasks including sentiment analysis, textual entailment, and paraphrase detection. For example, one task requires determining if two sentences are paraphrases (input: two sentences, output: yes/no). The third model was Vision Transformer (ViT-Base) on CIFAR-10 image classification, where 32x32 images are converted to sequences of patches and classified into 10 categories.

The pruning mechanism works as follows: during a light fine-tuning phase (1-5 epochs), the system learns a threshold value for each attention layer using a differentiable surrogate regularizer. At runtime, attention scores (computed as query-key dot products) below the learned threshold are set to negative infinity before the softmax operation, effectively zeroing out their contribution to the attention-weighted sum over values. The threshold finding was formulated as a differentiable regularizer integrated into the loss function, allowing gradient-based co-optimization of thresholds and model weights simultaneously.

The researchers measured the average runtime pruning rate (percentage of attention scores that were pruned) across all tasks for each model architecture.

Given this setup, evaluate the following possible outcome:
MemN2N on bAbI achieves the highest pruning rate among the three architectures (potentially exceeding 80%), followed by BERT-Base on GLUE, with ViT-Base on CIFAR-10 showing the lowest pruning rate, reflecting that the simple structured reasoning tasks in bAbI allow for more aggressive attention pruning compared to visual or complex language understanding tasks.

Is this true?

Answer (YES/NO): YES